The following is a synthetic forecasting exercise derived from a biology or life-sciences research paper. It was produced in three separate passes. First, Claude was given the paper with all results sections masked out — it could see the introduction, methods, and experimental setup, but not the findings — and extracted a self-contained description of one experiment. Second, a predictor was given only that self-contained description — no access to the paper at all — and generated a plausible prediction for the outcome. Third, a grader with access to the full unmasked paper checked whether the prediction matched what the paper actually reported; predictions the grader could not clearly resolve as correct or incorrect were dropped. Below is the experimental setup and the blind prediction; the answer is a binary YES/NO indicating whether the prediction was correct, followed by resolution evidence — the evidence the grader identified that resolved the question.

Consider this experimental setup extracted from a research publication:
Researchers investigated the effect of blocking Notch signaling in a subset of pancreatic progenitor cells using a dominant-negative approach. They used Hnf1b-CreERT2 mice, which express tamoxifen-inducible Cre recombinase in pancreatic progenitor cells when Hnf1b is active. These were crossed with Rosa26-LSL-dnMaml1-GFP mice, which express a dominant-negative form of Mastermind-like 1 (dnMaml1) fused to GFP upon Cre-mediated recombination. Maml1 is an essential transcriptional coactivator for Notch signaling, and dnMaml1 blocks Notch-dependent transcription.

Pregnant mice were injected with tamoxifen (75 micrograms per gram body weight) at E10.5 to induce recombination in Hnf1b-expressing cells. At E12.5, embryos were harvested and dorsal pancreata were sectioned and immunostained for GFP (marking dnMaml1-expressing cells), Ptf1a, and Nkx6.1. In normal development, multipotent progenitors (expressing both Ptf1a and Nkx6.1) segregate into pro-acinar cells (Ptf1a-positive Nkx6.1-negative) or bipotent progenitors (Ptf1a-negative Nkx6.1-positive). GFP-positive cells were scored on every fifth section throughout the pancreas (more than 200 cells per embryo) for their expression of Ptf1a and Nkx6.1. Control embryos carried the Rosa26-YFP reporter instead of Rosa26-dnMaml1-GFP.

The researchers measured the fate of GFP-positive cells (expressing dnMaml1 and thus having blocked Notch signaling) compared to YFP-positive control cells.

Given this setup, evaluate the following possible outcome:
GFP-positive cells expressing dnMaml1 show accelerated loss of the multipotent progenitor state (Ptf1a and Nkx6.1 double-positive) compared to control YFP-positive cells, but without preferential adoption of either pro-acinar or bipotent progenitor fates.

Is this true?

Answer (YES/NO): NO